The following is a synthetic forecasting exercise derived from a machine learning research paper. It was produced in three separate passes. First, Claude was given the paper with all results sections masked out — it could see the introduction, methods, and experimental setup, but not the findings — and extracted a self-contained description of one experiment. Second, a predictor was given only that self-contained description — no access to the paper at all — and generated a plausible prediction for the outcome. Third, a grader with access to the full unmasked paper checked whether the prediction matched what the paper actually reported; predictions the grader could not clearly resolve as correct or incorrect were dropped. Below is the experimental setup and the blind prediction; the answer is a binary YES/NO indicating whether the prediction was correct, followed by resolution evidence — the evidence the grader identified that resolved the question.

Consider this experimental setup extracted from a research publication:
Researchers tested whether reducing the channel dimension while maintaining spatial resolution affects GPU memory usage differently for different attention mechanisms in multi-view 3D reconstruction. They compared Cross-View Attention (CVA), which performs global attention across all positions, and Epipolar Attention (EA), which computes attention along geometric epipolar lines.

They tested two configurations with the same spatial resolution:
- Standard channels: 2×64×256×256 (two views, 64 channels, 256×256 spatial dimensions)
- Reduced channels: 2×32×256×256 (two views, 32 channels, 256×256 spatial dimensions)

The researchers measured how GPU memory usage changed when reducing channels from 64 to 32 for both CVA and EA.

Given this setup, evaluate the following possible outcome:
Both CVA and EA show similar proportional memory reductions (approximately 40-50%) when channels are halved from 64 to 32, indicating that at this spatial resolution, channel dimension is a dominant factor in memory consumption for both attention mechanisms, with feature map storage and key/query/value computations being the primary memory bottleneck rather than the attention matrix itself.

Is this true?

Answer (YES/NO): NO